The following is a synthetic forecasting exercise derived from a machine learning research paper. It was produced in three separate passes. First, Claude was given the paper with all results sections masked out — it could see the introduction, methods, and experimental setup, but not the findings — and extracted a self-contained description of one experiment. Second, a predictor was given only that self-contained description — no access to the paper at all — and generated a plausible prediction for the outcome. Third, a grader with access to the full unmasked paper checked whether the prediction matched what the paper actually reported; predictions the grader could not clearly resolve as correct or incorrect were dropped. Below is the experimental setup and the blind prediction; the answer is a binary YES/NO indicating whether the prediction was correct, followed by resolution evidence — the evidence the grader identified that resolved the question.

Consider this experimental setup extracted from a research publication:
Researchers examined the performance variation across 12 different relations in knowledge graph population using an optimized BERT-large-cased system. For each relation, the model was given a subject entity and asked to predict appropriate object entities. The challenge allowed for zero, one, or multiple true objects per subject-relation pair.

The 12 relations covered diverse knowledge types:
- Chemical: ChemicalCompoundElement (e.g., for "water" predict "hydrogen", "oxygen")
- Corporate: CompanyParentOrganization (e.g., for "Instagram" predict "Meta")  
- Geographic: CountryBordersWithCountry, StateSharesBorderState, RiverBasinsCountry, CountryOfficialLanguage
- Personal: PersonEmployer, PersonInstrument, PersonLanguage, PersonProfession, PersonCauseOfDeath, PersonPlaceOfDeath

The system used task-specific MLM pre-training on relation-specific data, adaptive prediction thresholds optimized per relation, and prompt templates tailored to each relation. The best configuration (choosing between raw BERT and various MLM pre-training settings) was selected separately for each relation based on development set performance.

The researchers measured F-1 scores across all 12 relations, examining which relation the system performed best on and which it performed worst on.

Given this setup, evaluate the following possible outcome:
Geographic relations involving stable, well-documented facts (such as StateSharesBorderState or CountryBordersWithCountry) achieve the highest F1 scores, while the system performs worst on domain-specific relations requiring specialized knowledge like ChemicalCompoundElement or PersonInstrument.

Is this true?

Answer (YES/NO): NO